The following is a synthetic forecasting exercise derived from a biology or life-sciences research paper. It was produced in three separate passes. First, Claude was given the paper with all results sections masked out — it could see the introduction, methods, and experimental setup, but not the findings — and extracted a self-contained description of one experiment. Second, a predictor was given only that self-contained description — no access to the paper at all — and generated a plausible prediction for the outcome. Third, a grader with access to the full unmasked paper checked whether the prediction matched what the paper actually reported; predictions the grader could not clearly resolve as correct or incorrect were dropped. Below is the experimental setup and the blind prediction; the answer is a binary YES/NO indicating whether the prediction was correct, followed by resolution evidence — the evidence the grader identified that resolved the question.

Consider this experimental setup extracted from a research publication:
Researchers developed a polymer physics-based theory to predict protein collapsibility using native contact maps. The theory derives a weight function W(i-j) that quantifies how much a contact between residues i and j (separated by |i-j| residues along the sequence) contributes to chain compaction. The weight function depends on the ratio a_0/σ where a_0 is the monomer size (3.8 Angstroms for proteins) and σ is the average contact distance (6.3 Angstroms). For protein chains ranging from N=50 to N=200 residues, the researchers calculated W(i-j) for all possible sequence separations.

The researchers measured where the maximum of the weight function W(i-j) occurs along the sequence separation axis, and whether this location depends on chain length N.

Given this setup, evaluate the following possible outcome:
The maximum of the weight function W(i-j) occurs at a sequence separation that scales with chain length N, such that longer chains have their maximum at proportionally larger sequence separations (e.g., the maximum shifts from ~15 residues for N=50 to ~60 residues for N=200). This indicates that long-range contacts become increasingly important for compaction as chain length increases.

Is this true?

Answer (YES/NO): NO